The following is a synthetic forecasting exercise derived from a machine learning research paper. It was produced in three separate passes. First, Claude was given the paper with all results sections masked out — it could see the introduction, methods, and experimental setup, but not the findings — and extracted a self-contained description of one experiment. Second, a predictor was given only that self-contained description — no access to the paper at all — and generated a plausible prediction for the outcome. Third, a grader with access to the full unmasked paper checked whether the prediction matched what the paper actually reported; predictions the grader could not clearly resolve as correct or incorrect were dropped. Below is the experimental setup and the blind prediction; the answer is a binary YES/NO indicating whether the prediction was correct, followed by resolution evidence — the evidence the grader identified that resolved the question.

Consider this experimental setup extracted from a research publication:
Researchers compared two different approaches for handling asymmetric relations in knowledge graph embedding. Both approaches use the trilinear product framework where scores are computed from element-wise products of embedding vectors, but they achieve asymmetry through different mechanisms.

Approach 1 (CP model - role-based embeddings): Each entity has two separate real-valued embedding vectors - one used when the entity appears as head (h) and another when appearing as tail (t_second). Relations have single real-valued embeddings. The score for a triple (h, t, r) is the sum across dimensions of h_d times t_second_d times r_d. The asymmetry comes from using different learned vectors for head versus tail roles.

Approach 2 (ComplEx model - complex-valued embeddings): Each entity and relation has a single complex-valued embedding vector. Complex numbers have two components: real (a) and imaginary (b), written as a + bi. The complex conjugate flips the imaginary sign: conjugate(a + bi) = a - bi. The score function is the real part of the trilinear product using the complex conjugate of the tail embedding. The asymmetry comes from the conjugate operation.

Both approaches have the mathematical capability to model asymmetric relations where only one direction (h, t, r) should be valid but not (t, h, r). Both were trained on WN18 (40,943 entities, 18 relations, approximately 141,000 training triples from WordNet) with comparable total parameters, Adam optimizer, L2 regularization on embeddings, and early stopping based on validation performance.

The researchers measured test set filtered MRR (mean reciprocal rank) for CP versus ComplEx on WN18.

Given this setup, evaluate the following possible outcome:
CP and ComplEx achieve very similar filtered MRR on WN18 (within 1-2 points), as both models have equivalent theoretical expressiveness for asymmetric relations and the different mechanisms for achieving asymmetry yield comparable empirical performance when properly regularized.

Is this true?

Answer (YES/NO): NO